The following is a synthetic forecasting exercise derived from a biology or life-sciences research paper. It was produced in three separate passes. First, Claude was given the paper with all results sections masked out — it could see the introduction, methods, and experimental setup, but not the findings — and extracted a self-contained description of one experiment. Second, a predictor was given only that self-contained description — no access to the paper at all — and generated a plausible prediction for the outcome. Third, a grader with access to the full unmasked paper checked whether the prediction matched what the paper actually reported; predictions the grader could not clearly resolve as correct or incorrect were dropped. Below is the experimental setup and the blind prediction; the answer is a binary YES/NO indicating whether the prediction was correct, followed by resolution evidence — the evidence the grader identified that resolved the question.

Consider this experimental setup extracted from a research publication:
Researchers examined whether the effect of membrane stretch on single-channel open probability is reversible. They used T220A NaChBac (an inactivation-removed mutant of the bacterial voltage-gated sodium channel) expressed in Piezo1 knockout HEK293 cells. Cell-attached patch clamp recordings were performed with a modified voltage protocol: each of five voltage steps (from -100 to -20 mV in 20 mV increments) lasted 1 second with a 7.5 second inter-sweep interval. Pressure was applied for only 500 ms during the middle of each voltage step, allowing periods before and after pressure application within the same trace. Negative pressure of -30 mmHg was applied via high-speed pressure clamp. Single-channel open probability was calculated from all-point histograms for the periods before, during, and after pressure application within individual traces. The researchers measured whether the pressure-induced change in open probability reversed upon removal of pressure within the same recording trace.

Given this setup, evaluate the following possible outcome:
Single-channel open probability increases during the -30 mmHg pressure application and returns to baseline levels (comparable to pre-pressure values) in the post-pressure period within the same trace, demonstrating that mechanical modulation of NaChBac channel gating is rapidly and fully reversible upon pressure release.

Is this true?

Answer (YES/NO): NO